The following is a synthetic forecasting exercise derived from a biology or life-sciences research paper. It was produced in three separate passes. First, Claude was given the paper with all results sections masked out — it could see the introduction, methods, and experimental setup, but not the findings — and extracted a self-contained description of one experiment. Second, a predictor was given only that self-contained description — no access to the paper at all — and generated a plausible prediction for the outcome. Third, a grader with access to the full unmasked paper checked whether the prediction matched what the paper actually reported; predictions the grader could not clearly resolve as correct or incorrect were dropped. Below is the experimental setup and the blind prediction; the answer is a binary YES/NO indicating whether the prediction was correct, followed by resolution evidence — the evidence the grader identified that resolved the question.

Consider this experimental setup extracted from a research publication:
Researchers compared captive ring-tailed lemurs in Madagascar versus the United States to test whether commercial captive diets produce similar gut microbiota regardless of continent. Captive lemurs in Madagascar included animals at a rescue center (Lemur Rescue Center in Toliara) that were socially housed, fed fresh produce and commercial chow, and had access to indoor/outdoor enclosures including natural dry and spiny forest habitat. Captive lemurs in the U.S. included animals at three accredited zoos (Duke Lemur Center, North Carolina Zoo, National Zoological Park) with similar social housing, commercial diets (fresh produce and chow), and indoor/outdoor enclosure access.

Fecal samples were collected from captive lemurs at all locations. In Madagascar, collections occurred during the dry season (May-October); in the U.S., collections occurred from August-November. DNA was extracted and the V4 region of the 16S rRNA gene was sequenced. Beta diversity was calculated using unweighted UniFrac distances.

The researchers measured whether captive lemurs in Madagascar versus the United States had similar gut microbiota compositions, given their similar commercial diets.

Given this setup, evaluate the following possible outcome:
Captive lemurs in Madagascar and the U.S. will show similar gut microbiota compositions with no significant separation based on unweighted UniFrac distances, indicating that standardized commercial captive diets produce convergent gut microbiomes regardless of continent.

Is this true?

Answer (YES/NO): NO